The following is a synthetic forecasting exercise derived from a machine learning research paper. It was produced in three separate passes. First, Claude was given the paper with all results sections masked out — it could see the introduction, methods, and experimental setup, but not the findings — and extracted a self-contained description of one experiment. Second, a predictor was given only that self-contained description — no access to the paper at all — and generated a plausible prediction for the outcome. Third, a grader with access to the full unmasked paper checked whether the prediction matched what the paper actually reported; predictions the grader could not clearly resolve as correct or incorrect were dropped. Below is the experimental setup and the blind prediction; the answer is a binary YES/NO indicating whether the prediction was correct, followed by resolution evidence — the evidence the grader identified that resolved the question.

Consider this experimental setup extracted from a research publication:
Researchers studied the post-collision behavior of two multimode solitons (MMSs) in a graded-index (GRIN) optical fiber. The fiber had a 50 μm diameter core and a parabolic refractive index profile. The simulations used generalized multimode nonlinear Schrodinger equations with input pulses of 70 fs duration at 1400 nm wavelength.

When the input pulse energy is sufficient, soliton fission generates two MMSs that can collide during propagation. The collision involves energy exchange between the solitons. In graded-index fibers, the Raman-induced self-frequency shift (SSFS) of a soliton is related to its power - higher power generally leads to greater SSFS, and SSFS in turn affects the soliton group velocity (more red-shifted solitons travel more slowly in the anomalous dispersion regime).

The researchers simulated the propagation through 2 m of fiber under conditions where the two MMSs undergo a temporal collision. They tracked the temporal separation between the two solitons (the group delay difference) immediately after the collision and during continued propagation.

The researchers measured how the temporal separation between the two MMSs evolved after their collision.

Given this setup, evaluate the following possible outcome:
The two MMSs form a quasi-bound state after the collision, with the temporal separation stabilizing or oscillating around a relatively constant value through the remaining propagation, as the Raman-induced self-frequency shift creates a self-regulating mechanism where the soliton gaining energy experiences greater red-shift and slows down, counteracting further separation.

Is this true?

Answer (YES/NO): NO